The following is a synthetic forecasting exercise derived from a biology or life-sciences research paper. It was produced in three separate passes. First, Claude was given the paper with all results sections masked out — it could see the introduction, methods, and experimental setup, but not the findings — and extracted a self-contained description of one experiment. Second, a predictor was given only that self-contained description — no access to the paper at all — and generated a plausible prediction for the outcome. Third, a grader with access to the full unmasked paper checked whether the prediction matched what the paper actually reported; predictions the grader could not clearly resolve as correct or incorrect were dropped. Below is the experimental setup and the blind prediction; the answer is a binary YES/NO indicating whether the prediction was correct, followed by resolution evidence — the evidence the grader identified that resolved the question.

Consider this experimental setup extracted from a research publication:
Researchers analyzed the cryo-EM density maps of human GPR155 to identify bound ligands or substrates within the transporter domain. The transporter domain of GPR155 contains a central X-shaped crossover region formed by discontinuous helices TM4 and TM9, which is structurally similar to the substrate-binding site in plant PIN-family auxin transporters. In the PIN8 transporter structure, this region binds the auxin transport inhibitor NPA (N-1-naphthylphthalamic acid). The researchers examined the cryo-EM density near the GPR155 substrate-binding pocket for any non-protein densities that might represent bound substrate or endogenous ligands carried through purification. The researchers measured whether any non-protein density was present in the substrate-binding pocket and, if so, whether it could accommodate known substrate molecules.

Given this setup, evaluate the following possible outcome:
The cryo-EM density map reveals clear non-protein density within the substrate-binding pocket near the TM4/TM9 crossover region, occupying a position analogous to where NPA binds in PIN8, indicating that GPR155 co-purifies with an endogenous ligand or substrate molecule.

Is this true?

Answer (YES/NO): YES